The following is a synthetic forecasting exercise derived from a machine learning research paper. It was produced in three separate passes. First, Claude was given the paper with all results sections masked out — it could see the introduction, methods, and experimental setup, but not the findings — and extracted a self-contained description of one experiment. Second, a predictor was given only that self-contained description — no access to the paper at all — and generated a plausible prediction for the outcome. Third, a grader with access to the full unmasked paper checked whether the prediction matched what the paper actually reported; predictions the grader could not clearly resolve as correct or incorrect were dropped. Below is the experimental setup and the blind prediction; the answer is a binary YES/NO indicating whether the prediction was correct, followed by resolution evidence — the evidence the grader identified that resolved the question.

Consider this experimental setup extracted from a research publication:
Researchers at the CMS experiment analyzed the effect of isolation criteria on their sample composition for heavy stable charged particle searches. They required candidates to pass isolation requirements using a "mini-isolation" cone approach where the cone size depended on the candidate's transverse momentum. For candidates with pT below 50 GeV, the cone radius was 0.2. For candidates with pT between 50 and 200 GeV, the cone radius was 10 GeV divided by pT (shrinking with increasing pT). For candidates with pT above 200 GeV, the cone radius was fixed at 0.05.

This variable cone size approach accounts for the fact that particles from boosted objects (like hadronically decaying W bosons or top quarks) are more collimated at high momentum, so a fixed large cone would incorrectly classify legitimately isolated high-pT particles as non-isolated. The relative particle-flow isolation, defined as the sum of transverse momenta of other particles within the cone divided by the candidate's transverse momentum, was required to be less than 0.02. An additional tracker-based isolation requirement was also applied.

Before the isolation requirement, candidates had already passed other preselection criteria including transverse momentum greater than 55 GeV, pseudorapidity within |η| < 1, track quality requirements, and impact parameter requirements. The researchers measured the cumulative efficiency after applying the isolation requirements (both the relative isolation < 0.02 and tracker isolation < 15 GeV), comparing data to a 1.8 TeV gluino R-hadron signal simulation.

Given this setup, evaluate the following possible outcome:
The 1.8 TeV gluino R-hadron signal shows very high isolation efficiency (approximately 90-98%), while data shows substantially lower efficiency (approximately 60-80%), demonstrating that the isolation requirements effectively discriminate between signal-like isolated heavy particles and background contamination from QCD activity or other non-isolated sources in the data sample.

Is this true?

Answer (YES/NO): NO